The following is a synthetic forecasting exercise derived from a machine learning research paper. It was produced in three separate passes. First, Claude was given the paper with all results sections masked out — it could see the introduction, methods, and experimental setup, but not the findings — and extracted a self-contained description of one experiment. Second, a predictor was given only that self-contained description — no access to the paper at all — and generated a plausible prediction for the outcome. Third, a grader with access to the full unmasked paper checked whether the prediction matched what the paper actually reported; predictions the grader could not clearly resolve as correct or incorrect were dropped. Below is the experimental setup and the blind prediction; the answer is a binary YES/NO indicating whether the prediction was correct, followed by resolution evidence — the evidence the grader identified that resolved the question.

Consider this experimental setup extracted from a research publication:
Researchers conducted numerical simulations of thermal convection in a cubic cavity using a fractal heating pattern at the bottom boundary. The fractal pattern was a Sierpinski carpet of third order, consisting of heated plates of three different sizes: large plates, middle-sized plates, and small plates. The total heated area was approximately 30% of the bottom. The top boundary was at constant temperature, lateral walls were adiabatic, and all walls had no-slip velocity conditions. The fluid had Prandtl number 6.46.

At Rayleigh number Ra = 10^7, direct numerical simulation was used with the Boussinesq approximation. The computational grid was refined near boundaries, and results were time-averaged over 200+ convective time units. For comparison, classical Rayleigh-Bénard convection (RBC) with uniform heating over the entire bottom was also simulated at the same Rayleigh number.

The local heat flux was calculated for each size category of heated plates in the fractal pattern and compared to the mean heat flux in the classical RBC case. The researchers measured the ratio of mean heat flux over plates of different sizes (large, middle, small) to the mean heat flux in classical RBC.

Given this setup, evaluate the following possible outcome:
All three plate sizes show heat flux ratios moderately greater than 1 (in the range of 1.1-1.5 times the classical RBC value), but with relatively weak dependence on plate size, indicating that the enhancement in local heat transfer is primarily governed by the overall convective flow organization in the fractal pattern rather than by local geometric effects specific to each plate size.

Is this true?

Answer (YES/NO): NO